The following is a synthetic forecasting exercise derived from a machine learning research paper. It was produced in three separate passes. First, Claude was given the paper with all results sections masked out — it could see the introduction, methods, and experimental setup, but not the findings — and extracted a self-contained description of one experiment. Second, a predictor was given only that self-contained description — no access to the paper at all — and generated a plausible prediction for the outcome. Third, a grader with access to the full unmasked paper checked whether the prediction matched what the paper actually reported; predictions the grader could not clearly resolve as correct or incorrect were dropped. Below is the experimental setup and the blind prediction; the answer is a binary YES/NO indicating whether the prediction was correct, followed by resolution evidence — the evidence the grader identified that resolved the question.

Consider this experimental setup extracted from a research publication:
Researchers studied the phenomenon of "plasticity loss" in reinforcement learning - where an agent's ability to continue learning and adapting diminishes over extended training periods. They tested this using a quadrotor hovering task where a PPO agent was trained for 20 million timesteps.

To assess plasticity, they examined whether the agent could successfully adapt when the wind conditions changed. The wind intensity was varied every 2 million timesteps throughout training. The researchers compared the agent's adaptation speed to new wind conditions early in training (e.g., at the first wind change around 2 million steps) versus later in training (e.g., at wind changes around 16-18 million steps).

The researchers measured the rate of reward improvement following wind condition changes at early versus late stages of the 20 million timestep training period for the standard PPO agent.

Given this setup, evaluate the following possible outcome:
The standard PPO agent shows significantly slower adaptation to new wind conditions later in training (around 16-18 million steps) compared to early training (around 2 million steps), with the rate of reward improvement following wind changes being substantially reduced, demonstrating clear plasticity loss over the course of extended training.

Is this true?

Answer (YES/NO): YES